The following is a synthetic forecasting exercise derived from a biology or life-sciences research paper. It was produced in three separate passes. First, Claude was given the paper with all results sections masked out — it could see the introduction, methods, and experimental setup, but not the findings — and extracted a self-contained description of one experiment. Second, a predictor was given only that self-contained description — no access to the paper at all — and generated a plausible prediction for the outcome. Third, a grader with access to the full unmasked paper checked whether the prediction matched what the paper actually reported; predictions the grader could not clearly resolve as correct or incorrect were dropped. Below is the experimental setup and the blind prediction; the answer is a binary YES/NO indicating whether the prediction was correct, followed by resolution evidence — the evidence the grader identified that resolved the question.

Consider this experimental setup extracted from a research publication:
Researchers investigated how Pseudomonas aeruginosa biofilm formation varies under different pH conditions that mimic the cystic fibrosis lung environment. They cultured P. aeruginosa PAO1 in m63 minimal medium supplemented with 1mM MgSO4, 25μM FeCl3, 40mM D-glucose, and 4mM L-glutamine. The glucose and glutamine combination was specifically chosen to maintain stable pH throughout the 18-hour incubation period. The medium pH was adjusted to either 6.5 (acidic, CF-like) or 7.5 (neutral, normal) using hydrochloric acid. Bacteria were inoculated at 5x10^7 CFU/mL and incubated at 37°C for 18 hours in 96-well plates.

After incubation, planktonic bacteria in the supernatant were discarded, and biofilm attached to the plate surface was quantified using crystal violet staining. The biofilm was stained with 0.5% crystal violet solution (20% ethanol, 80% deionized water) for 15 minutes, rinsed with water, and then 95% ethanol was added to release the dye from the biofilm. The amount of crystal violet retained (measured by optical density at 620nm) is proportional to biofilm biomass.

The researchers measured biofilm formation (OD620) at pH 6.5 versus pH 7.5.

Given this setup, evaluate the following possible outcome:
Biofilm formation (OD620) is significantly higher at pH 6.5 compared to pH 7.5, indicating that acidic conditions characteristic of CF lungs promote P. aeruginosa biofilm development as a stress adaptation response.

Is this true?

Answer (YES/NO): YES